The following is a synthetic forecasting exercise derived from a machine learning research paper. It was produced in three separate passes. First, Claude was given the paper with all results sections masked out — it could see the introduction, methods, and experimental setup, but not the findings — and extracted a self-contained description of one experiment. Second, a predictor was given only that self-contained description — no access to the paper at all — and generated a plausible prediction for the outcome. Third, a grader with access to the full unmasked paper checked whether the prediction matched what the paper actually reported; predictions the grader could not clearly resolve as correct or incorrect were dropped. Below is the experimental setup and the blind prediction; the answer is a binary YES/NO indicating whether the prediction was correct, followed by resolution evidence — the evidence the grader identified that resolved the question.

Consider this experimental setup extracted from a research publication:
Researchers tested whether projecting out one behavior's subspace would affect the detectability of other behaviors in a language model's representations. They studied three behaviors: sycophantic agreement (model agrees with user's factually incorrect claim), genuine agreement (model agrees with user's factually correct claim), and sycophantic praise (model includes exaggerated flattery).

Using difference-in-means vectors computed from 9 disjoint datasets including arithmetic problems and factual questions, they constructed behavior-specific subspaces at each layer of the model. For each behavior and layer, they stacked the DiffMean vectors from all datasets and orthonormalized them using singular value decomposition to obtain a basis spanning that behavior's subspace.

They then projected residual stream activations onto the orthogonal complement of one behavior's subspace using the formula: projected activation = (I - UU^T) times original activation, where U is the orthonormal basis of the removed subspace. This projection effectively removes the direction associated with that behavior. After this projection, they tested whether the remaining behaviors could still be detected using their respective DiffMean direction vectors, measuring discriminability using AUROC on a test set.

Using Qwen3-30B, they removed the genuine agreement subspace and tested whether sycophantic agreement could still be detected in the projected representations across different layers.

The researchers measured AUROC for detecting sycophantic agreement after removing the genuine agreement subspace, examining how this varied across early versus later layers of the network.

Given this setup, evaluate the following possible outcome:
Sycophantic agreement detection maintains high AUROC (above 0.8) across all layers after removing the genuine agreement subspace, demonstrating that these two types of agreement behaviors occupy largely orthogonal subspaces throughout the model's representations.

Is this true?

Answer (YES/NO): NO